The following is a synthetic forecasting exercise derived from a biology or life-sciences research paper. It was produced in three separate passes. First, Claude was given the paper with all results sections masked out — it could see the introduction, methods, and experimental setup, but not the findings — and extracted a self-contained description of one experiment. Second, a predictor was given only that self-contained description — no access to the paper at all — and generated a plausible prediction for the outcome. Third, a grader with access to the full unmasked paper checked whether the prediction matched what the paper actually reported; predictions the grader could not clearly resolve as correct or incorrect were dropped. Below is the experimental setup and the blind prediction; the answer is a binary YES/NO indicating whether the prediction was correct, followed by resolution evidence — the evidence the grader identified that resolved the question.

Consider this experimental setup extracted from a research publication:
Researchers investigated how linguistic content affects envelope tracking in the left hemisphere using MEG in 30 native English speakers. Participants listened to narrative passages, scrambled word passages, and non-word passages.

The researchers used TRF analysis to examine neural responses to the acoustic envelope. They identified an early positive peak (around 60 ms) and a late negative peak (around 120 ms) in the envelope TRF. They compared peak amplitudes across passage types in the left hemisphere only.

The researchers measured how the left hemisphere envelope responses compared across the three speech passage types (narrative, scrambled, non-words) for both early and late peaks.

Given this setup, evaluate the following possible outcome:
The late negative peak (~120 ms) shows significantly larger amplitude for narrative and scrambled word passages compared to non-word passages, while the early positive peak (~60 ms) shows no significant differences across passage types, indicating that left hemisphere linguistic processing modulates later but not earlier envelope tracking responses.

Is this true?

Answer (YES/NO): NO